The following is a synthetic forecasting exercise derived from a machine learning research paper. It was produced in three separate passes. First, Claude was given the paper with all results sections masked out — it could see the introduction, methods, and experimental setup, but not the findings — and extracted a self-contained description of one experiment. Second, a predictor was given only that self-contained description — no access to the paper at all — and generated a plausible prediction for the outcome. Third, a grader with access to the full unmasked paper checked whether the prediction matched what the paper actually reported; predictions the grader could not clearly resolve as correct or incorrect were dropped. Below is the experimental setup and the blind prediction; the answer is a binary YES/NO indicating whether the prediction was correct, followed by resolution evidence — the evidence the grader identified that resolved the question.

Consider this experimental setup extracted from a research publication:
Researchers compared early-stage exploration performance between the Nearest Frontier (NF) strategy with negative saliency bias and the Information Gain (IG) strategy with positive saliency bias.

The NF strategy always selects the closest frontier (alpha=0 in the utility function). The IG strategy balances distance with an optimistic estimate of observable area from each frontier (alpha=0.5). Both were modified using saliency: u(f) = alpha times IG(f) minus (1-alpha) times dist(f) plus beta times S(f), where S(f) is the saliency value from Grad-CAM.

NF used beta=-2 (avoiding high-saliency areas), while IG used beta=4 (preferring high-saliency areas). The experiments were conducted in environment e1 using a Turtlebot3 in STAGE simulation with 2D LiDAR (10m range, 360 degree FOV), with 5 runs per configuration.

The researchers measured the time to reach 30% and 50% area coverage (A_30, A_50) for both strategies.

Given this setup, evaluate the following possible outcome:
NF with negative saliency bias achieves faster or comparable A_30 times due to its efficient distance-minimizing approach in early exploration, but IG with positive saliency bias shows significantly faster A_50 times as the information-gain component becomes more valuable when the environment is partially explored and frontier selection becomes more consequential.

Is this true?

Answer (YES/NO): YES